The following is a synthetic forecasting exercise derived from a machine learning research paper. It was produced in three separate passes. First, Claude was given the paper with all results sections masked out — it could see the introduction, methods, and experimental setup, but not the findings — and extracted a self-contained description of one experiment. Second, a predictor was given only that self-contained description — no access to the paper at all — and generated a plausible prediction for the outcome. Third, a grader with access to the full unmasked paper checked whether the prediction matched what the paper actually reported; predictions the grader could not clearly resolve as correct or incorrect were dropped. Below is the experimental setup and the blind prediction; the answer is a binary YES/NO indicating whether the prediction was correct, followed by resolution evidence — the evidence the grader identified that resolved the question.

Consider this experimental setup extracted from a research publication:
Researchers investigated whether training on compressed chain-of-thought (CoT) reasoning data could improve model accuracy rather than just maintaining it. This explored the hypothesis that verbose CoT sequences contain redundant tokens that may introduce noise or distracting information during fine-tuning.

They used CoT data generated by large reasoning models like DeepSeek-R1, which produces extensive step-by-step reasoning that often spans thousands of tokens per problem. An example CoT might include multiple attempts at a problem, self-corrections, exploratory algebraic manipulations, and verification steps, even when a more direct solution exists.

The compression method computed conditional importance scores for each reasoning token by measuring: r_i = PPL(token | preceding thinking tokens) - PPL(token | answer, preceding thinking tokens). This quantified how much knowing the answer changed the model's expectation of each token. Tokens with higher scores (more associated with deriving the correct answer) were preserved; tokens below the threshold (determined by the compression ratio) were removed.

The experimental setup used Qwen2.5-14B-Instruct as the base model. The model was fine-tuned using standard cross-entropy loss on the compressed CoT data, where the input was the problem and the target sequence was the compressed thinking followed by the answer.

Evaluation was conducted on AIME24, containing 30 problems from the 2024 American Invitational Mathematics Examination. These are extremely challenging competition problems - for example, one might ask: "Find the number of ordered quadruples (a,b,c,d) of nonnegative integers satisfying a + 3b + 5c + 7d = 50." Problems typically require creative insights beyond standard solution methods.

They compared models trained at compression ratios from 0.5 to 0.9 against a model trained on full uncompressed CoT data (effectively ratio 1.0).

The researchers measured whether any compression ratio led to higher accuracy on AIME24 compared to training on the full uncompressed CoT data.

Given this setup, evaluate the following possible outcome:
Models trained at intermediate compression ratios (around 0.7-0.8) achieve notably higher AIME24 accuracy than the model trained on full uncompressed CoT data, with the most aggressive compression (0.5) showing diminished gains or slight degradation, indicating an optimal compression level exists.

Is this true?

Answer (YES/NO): NO